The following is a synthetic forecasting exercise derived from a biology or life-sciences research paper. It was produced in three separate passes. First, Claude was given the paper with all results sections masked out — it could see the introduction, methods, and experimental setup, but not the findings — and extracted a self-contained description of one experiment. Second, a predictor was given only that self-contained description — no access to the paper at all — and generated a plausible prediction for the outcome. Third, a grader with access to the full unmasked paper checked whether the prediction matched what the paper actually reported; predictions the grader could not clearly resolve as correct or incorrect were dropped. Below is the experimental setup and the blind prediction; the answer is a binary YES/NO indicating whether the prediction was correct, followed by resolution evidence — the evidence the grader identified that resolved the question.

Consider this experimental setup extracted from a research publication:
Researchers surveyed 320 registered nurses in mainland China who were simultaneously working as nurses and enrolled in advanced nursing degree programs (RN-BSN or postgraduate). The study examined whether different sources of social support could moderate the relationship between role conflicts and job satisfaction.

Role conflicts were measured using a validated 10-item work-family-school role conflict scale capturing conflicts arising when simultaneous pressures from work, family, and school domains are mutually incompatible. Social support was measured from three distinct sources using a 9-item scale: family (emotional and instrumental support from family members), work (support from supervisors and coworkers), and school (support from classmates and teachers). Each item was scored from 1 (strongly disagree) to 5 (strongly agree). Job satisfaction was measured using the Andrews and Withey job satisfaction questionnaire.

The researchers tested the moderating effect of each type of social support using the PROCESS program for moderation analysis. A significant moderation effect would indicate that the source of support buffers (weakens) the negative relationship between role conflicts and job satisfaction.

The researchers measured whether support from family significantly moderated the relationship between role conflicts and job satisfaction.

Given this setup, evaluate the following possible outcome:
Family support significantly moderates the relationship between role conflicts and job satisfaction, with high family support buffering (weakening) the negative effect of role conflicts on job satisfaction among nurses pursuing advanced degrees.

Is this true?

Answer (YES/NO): YES